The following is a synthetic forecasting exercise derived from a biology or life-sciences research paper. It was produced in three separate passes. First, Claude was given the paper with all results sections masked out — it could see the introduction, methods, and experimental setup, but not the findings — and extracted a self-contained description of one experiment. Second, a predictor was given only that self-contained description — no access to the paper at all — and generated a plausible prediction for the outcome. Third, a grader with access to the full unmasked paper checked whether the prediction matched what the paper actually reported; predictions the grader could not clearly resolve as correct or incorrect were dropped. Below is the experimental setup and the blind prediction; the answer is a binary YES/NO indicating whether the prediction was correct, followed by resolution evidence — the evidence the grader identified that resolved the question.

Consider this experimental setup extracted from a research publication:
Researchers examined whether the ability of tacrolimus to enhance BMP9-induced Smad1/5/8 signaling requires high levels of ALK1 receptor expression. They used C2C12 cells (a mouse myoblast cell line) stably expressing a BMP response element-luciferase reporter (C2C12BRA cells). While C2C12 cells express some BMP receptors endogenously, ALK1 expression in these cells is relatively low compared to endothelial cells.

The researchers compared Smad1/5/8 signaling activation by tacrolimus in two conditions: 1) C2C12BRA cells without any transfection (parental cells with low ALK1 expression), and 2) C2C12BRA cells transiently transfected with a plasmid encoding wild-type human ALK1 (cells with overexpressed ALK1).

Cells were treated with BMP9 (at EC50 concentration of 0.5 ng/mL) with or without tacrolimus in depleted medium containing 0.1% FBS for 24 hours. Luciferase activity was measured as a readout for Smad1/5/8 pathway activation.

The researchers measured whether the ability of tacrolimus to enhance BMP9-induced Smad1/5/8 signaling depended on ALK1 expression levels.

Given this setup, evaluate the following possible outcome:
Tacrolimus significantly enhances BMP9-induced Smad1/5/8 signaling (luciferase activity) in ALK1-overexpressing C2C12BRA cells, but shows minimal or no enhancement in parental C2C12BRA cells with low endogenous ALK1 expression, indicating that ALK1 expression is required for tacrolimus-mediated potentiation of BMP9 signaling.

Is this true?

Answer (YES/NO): NO